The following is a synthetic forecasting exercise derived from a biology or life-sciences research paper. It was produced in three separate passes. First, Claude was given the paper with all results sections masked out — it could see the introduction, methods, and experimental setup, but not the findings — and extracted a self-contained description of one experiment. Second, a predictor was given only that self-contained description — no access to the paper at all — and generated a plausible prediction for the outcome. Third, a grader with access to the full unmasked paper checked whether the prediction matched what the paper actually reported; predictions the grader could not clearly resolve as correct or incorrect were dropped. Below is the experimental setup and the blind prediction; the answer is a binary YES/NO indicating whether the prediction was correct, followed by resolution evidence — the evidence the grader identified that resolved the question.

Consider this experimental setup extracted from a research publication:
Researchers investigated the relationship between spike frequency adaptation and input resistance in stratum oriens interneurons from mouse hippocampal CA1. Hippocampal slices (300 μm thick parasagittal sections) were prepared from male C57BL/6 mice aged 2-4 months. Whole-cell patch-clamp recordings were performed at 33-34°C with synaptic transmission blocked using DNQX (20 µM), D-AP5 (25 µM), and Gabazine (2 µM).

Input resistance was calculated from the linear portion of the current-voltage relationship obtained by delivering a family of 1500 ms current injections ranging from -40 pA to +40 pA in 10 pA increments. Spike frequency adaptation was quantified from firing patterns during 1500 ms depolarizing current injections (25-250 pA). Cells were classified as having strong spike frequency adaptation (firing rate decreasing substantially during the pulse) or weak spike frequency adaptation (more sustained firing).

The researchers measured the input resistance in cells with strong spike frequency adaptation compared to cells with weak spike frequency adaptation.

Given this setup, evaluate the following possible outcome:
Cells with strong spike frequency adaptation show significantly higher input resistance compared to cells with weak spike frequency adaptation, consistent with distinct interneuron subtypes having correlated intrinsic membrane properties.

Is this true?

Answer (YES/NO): NO